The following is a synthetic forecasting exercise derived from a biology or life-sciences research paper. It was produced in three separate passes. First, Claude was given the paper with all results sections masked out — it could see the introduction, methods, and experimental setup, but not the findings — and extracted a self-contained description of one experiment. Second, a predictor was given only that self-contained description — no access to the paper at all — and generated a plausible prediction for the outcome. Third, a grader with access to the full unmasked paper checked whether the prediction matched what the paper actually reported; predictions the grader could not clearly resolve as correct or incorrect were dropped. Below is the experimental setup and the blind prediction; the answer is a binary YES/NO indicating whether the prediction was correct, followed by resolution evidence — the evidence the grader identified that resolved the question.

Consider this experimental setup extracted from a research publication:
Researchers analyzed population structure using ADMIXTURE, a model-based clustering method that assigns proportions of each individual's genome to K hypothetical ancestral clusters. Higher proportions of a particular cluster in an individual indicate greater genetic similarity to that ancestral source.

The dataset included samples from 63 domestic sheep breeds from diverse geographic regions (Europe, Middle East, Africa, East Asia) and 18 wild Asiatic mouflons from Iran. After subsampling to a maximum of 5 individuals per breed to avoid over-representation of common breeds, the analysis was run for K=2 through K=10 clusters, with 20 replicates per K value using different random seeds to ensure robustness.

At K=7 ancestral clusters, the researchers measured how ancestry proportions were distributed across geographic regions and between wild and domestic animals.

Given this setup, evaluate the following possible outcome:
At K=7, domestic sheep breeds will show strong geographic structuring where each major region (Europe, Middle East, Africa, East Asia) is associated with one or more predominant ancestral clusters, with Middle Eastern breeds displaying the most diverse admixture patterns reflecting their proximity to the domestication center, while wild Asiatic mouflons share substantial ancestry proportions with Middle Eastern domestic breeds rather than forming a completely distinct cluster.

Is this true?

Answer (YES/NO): NO